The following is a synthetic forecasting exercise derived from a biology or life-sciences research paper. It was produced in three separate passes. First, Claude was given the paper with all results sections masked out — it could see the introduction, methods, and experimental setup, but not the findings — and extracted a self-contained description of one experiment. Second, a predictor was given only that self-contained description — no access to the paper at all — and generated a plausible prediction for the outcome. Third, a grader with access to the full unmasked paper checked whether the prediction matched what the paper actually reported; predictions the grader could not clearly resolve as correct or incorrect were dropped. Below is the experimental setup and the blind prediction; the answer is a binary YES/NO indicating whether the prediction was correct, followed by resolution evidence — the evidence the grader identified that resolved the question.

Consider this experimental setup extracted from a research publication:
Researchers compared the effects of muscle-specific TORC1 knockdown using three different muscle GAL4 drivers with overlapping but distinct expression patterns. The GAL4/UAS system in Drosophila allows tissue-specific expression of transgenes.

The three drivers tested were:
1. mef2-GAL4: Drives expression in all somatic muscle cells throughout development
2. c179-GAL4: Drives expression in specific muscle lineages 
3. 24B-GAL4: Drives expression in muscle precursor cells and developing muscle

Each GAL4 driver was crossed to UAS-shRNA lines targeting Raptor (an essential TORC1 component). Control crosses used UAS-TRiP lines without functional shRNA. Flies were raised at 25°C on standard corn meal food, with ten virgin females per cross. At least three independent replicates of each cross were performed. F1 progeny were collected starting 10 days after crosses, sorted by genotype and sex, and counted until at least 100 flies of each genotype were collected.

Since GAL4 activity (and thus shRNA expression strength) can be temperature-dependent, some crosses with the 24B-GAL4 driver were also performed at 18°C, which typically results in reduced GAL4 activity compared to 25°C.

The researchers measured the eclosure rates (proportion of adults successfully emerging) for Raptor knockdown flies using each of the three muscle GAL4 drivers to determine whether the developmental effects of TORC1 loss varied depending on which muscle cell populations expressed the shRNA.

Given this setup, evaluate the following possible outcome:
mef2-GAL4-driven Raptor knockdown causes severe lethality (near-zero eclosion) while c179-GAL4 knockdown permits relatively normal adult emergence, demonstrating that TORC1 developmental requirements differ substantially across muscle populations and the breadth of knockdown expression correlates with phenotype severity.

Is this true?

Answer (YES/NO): NO